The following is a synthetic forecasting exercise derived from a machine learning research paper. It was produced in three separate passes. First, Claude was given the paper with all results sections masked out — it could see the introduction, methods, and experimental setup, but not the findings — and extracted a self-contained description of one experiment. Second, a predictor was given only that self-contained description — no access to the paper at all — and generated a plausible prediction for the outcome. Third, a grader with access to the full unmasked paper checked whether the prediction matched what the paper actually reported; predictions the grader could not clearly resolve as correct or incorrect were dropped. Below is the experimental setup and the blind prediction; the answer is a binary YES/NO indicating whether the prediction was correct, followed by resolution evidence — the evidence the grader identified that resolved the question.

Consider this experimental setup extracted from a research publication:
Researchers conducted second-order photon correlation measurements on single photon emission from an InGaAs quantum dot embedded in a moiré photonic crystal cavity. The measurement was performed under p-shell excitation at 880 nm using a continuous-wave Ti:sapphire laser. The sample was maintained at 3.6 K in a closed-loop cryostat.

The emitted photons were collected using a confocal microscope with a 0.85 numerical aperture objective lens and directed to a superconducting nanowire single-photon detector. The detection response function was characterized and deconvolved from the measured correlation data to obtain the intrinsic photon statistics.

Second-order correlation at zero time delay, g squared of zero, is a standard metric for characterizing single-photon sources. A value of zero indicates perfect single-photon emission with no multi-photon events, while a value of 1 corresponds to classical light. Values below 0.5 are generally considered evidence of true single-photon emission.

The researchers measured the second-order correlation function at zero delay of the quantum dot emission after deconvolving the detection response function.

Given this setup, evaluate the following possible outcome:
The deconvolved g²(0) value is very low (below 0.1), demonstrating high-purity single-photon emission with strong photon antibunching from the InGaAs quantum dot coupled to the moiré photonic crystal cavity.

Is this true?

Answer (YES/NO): YES